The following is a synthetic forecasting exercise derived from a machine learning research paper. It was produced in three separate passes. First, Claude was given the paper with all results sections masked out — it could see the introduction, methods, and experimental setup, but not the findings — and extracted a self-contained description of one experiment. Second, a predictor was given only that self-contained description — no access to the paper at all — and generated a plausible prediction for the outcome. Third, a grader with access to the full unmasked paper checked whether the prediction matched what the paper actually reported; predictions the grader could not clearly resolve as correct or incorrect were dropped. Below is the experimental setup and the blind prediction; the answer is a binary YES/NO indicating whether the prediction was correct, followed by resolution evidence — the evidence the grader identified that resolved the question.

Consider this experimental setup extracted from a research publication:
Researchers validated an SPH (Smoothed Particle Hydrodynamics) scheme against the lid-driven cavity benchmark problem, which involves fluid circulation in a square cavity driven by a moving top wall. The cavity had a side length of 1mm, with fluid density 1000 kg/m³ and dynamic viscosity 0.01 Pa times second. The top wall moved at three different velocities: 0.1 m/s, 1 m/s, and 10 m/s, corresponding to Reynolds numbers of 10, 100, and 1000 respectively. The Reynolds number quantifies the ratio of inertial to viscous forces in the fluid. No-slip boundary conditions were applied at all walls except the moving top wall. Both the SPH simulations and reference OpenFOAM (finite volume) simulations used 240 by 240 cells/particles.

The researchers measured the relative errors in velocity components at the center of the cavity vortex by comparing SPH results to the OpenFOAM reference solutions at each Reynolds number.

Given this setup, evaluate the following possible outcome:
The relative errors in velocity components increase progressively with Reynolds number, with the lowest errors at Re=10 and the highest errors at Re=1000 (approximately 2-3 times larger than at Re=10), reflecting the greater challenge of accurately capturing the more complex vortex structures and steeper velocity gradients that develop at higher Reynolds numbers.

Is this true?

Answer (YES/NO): NO